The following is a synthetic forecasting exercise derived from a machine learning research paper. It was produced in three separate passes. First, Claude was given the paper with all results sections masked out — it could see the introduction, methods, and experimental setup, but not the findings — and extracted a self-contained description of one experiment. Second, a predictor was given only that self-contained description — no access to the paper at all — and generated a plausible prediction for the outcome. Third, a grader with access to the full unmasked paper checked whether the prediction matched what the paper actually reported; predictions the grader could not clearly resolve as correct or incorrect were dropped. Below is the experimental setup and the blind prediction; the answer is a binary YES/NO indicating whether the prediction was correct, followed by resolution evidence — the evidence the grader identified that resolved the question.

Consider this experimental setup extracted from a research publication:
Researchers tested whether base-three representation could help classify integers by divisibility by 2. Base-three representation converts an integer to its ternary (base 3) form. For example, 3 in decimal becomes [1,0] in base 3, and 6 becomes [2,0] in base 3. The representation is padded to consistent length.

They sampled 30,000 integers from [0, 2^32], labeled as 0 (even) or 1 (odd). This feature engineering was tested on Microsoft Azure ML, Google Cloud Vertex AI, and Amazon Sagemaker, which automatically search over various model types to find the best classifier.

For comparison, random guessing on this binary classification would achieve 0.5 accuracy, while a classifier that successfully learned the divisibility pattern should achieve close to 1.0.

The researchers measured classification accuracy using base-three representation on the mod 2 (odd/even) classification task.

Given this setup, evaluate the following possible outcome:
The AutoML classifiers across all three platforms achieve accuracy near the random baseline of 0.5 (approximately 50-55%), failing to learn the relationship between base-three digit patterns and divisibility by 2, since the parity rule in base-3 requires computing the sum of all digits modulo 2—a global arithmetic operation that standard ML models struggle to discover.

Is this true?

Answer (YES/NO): YES